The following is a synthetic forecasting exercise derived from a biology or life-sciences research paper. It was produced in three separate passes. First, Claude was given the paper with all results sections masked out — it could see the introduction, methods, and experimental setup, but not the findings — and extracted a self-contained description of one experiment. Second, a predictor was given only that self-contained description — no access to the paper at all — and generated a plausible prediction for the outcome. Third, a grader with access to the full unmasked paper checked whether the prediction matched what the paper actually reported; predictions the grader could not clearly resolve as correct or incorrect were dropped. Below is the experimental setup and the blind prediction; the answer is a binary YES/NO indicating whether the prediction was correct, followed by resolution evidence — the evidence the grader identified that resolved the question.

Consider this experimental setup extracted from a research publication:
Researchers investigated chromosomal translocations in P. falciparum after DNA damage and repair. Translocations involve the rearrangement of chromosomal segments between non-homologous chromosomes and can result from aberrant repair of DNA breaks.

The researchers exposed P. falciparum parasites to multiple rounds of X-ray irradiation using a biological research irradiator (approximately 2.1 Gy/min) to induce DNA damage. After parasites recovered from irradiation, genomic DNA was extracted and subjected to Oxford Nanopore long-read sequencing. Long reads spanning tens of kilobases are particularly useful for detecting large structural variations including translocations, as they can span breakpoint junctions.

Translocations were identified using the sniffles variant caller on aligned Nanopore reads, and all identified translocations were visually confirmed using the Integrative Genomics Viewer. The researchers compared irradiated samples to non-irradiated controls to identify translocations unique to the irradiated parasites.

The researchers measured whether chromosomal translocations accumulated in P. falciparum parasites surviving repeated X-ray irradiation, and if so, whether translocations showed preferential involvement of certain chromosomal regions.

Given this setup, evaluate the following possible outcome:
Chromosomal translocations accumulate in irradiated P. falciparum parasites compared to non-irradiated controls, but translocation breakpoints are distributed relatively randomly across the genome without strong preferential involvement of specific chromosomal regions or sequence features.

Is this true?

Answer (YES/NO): NO